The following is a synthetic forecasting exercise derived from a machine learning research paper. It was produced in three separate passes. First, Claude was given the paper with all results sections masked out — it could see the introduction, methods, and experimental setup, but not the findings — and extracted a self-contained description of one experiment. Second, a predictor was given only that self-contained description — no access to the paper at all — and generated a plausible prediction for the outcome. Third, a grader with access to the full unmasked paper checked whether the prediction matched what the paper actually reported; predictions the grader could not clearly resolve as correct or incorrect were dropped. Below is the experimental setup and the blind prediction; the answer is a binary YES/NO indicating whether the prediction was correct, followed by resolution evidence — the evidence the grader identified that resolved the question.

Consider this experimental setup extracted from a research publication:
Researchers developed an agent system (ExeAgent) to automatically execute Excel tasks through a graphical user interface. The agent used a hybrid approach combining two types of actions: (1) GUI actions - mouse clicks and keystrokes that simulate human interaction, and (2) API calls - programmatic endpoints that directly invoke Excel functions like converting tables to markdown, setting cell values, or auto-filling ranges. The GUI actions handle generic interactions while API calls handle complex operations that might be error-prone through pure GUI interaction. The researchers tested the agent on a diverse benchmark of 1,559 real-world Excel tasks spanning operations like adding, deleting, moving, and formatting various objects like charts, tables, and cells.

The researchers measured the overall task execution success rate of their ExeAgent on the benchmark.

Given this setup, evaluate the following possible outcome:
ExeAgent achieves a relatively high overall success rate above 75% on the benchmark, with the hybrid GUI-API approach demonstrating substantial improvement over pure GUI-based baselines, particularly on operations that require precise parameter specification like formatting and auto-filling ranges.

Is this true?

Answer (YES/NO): NO